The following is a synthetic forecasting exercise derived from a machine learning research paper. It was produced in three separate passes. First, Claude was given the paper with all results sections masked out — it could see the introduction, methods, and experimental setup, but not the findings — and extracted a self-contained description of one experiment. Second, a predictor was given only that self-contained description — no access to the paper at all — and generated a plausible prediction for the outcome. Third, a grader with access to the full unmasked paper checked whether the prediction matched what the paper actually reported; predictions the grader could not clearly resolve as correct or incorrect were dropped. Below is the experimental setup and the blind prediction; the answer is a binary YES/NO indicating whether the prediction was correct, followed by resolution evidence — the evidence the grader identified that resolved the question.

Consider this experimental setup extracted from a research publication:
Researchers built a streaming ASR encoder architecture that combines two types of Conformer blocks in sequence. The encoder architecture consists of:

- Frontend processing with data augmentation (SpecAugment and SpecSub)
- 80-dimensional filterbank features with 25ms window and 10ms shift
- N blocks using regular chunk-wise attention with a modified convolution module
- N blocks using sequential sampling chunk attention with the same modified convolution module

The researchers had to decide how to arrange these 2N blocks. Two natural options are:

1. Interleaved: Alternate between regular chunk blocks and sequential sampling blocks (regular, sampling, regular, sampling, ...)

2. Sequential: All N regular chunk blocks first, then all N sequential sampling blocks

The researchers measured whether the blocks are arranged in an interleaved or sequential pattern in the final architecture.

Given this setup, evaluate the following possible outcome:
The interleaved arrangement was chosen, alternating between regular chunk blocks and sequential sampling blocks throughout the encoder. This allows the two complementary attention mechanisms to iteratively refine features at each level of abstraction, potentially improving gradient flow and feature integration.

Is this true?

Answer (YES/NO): YES